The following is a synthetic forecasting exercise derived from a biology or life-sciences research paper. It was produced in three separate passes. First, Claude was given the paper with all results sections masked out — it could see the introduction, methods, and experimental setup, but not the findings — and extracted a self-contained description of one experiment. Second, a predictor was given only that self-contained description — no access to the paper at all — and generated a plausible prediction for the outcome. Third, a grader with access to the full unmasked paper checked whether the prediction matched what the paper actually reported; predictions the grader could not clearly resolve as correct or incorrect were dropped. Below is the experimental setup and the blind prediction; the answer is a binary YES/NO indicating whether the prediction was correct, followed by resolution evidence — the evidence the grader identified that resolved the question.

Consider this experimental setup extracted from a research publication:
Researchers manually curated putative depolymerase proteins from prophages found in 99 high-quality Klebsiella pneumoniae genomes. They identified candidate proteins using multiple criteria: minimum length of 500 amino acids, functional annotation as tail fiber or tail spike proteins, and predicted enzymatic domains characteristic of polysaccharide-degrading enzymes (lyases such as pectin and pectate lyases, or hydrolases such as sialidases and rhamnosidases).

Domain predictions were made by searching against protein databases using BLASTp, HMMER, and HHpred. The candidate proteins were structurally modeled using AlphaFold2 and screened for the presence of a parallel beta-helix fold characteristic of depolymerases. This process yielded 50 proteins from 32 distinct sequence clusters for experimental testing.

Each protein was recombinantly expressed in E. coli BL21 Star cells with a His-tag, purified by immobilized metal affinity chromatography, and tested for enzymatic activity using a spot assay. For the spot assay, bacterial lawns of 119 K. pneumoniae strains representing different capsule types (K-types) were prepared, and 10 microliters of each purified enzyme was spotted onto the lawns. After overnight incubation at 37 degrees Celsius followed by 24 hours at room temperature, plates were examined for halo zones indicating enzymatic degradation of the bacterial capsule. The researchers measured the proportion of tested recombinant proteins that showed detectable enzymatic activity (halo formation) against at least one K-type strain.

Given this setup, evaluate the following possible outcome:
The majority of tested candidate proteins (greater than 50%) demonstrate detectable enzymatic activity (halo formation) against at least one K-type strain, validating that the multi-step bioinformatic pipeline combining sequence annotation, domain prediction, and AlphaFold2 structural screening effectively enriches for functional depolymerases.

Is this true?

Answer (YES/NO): NO